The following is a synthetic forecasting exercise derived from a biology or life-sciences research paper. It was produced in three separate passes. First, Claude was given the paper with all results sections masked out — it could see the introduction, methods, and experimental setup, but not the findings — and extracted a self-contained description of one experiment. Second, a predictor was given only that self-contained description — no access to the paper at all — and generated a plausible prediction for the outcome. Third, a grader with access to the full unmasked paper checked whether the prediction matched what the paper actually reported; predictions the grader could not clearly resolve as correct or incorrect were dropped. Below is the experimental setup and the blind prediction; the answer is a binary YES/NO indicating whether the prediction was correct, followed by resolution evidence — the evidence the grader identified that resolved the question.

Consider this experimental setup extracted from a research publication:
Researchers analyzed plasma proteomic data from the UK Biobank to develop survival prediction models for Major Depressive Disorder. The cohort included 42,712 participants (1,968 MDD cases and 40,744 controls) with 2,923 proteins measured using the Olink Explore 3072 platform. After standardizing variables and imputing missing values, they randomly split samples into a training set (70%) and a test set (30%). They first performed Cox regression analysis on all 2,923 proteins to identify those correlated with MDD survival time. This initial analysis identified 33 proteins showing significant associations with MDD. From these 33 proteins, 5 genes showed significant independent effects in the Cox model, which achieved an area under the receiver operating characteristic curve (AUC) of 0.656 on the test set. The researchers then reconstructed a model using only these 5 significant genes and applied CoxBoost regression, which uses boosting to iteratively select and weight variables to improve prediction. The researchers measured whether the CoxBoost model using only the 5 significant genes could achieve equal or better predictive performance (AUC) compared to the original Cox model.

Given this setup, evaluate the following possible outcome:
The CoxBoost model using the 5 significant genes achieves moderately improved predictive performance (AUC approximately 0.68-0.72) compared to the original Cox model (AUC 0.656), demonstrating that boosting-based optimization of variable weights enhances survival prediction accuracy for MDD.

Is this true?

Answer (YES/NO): NO